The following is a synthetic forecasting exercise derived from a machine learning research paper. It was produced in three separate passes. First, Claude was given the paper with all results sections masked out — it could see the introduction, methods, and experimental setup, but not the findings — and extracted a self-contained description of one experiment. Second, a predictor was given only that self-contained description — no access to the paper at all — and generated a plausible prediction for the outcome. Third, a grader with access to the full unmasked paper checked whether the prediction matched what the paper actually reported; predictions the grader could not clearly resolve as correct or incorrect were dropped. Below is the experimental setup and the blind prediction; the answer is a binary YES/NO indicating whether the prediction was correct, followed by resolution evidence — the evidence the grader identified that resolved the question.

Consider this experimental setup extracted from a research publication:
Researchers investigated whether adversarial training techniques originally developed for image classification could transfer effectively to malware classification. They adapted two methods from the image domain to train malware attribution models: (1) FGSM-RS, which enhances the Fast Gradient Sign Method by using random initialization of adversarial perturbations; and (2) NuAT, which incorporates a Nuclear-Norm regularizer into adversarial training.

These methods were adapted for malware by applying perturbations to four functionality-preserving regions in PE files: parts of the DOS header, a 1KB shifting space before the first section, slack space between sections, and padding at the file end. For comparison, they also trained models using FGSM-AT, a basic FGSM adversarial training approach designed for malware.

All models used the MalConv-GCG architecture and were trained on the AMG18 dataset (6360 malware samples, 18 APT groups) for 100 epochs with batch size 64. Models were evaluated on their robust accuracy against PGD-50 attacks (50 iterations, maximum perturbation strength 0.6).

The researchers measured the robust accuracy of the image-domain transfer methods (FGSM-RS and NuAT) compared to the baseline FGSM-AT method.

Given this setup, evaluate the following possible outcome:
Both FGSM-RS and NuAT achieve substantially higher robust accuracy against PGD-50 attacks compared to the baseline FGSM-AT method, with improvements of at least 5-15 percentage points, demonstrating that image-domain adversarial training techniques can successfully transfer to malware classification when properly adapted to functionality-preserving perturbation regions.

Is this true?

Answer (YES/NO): NO